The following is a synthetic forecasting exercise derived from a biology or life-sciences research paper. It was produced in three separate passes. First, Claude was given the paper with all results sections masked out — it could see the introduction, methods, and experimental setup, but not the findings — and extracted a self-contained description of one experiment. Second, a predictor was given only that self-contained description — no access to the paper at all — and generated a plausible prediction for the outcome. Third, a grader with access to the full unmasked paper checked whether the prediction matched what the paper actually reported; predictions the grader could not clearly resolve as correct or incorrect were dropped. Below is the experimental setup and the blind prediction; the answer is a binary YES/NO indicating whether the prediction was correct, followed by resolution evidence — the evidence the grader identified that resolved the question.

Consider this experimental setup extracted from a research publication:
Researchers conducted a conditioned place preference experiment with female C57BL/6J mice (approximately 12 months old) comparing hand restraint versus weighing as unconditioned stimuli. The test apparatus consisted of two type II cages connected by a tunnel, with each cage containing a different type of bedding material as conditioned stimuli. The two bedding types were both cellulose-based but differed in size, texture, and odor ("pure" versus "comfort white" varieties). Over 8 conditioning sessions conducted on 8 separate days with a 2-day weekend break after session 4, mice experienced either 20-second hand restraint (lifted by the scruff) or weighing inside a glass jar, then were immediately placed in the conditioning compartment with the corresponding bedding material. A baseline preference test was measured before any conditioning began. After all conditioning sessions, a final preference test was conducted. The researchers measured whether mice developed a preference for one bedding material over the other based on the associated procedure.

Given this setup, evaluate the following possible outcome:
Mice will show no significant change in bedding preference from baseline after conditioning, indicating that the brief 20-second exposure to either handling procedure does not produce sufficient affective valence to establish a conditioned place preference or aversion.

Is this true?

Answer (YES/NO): YES